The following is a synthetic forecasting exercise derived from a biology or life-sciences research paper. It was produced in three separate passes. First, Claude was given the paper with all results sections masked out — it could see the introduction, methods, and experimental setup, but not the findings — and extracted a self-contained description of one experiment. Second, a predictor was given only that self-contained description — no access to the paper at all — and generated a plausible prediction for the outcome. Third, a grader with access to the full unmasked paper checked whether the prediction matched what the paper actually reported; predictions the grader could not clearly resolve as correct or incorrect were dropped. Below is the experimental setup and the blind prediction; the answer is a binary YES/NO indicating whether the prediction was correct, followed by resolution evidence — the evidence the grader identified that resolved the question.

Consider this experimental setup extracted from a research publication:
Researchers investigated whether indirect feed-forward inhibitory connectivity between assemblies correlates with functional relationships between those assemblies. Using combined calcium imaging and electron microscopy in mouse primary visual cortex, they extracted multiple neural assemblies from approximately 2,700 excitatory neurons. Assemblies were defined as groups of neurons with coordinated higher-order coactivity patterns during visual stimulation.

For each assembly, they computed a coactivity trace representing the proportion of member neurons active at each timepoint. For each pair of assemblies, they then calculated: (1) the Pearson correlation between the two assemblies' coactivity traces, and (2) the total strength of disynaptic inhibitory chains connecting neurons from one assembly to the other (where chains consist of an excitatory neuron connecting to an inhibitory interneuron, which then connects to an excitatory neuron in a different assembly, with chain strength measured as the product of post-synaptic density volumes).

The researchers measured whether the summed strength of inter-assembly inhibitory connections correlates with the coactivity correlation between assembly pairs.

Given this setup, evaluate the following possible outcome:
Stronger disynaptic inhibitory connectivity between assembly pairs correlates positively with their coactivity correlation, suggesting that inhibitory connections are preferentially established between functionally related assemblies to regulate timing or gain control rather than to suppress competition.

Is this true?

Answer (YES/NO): NO